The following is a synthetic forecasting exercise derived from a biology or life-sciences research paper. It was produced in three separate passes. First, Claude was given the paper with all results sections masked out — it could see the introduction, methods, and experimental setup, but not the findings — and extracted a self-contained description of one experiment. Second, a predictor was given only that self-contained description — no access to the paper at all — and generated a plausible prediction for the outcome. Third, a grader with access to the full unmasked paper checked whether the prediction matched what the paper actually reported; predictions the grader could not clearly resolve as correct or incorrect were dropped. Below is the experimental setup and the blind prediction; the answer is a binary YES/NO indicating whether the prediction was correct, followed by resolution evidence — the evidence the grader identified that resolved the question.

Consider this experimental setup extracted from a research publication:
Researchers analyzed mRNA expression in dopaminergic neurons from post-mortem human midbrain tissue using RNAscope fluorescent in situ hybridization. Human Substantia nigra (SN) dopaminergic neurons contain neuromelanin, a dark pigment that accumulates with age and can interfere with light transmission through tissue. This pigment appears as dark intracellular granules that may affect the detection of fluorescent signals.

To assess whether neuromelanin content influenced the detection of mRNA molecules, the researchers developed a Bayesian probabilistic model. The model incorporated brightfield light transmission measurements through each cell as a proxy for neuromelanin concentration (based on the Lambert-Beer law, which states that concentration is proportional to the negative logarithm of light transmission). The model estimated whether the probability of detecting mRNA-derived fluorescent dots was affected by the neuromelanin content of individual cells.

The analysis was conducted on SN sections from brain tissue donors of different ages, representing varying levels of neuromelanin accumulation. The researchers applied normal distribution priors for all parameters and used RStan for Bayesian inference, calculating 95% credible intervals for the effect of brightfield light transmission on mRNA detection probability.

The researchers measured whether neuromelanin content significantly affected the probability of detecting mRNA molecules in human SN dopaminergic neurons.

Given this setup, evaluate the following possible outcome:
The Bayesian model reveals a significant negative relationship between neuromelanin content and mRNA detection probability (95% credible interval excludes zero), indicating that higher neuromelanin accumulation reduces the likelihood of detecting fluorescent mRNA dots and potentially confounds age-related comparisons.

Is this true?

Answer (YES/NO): YES